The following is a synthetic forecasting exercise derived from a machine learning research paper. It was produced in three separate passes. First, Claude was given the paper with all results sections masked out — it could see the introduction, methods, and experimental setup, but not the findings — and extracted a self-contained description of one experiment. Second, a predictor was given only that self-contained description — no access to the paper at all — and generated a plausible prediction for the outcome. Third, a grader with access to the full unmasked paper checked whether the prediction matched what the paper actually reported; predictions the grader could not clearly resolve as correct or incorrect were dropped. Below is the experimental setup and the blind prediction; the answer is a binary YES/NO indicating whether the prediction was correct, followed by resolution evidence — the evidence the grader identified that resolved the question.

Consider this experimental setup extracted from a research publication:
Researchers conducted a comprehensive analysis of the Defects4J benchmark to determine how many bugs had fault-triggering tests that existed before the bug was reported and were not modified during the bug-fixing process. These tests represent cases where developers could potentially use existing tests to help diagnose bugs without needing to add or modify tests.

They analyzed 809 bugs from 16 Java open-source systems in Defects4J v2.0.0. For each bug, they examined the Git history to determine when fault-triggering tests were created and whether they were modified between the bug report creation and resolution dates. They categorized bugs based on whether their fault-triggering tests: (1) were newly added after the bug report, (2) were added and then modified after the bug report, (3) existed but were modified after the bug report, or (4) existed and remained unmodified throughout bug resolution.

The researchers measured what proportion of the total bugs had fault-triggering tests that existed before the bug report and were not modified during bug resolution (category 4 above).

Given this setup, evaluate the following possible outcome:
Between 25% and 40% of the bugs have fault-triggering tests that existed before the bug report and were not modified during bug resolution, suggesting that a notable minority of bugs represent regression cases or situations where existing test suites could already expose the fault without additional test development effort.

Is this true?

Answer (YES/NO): NO